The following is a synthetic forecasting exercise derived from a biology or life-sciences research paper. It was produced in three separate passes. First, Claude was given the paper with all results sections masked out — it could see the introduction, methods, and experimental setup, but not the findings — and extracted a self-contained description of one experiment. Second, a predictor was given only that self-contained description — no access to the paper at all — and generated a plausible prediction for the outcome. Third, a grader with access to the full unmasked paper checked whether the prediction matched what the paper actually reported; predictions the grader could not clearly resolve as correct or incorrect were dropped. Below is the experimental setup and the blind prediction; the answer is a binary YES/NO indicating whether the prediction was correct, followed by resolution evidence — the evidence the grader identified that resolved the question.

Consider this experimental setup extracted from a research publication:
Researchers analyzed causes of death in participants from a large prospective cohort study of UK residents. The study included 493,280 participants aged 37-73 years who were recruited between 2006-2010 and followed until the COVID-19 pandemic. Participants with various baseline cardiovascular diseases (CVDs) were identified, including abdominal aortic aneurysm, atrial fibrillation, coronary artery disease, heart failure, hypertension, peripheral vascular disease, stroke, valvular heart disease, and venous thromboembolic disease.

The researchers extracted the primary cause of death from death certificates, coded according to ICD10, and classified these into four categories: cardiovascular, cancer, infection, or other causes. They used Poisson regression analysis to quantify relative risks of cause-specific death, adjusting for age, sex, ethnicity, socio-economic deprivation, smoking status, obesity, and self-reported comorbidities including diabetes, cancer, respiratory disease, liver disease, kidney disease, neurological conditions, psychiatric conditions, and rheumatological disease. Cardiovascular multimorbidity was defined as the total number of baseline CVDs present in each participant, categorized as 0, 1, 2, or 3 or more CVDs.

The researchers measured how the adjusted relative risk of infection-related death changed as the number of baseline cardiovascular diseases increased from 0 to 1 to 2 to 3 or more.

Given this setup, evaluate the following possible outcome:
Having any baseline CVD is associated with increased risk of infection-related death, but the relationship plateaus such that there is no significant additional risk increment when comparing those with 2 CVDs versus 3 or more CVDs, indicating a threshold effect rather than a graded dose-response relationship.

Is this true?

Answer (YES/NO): NO